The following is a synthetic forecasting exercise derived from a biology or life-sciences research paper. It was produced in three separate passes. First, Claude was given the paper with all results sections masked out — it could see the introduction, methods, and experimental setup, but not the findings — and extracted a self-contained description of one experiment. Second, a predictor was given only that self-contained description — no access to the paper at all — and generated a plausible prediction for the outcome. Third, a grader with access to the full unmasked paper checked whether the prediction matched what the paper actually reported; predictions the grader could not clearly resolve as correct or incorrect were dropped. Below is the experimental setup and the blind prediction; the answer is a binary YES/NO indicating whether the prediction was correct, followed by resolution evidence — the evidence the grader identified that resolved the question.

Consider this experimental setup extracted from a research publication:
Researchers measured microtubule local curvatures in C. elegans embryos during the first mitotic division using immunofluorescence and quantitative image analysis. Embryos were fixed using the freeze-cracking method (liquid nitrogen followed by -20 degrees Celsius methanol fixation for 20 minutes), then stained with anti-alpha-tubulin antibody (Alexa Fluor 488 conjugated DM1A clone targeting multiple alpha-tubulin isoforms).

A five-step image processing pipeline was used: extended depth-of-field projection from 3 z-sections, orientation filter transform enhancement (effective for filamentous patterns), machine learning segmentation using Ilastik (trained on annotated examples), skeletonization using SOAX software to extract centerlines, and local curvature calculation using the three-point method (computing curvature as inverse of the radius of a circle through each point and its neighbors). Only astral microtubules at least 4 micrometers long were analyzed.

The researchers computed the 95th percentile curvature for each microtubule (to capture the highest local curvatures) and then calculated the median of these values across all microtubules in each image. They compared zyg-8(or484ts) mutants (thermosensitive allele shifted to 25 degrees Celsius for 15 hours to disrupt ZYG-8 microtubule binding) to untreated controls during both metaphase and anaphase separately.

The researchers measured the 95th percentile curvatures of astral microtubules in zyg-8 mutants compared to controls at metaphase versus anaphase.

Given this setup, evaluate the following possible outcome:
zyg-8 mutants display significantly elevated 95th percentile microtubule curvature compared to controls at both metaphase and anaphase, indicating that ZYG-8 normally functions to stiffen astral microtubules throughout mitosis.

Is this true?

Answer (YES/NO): YES